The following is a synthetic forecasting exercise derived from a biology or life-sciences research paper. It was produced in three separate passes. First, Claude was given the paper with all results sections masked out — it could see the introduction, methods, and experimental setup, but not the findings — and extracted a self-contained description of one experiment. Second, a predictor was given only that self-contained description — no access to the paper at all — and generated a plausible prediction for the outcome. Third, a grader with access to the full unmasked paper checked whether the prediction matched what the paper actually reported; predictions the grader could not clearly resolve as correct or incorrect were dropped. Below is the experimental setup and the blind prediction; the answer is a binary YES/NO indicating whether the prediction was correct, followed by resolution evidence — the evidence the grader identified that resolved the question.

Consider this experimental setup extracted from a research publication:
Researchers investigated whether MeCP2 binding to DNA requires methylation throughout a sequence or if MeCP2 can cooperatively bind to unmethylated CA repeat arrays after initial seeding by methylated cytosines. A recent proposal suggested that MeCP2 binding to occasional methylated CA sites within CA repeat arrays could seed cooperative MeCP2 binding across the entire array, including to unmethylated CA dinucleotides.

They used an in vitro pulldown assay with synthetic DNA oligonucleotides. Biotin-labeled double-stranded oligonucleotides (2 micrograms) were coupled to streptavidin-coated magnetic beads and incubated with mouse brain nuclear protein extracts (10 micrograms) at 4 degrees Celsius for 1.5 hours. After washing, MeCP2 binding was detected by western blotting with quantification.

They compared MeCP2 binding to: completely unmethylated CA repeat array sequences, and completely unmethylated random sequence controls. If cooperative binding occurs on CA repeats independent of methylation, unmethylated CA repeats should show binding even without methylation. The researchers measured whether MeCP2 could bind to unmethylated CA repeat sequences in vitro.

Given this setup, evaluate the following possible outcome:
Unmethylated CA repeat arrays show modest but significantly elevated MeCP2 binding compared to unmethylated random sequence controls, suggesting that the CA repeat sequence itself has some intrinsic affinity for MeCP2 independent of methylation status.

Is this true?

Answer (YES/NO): NO